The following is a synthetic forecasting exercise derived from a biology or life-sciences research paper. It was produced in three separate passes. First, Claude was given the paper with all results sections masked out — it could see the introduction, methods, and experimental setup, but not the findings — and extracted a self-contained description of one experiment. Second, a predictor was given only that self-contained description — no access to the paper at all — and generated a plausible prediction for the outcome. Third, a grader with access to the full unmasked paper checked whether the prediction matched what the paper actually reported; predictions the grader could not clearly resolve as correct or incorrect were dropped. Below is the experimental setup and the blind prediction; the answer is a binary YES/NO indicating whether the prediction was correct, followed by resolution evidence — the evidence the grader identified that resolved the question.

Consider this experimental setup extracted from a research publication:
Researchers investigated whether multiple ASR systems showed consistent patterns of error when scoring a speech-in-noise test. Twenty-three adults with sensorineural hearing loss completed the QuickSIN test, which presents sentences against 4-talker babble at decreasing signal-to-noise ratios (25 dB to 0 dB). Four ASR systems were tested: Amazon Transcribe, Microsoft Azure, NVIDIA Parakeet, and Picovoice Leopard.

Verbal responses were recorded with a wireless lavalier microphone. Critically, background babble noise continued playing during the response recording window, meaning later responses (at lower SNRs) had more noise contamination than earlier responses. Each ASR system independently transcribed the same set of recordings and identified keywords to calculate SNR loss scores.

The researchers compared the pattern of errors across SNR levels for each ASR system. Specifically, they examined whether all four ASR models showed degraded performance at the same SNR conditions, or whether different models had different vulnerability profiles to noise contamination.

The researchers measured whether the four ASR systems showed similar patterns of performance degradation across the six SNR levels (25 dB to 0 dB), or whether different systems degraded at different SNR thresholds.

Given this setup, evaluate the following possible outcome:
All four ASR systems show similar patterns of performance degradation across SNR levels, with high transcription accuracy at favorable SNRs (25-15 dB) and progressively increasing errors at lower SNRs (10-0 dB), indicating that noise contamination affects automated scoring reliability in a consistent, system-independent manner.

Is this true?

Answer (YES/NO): NO